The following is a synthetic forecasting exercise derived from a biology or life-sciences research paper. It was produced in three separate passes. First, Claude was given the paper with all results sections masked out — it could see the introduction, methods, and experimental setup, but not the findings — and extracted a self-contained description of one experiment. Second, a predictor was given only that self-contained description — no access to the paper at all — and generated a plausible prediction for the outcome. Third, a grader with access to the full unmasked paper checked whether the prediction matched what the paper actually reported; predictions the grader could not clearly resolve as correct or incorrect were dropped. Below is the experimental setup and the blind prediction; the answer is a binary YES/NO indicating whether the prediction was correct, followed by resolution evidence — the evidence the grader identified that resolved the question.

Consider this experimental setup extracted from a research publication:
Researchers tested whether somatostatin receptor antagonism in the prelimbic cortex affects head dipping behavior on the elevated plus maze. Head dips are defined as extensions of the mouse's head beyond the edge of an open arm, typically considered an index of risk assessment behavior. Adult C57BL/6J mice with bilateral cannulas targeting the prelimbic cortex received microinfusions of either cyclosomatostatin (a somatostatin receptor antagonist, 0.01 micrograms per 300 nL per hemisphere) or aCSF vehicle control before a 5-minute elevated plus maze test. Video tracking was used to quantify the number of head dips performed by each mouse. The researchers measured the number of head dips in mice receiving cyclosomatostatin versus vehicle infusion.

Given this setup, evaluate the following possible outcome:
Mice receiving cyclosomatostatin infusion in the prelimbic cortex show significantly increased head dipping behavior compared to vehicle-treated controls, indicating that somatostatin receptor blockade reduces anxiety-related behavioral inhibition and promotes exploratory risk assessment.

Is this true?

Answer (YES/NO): NO